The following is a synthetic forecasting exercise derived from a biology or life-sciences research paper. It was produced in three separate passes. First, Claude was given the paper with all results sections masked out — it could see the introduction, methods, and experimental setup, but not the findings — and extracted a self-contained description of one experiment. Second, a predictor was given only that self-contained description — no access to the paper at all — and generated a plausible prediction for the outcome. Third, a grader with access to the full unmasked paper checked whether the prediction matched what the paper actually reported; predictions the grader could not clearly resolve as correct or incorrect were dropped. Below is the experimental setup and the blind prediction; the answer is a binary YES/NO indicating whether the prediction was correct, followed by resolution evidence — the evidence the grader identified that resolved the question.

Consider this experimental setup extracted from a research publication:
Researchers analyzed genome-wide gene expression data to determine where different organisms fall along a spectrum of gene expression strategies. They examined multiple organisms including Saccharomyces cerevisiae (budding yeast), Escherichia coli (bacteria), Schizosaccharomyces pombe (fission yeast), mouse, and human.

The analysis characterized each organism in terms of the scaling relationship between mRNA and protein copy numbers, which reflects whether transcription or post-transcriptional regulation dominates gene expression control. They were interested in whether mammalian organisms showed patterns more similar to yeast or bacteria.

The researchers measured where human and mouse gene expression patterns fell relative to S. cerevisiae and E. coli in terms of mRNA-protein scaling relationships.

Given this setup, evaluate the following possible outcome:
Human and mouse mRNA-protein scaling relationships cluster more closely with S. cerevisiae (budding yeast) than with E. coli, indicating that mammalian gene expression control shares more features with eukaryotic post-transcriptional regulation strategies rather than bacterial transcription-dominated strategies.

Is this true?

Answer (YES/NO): NO